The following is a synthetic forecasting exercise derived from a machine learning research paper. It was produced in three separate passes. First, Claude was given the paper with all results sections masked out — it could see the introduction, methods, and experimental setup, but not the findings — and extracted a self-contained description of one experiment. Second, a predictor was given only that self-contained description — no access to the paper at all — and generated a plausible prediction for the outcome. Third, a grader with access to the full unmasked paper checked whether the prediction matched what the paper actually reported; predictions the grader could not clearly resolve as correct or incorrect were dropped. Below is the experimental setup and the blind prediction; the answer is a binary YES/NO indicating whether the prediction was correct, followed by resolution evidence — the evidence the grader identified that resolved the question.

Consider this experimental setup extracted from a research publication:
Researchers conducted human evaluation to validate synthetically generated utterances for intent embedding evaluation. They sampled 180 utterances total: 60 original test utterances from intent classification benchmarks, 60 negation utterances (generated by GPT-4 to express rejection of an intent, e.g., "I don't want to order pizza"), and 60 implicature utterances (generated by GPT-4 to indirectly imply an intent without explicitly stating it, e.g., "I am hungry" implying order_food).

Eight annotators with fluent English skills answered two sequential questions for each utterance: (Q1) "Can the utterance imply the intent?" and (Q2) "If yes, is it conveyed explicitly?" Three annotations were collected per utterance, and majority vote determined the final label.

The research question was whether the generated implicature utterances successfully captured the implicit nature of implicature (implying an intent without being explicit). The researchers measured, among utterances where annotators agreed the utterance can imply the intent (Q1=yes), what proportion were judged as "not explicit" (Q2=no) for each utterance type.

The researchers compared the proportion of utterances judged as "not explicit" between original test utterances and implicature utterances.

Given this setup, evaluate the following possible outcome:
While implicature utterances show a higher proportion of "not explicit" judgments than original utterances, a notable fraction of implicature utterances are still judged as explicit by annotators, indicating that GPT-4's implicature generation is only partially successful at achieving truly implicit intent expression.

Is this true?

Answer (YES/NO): YES